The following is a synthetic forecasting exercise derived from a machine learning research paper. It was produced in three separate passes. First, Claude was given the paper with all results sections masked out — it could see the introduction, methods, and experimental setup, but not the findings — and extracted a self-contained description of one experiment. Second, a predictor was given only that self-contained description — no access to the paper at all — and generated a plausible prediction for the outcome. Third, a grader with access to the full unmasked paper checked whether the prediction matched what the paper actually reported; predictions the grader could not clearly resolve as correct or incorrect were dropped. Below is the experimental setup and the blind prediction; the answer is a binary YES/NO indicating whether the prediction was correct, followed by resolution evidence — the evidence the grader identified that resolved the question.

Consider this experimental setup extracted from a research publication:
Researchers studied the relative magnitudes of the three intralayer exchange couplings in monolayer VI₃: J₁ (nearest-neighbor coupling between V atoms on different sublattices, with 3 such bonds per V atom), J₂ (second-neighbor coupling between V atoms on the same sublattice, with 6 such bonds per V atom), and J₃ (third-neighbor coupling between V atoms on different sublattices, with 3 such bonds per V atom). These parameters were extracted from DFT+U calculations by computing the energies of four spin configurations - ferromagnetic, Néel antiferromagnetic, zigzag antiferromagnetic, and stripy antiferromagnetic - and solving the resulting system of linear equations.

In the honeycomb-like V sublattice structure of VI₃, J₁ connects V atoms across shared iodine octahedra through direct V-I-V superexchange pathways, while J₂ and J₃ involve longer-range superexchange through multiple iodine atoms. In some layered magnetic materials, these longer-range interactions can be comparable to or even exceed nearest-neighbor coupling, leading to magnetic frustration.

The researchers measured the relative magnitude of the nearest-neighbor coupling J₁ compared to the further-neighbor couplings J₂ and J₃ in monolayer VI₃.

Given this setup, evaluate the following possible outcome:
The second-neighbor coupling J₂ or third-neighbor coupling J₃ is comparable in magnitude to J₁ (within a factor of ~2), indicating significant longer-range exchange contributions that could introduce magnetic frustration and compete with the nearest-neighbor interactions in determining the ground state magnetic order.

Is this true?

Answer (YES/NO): NO